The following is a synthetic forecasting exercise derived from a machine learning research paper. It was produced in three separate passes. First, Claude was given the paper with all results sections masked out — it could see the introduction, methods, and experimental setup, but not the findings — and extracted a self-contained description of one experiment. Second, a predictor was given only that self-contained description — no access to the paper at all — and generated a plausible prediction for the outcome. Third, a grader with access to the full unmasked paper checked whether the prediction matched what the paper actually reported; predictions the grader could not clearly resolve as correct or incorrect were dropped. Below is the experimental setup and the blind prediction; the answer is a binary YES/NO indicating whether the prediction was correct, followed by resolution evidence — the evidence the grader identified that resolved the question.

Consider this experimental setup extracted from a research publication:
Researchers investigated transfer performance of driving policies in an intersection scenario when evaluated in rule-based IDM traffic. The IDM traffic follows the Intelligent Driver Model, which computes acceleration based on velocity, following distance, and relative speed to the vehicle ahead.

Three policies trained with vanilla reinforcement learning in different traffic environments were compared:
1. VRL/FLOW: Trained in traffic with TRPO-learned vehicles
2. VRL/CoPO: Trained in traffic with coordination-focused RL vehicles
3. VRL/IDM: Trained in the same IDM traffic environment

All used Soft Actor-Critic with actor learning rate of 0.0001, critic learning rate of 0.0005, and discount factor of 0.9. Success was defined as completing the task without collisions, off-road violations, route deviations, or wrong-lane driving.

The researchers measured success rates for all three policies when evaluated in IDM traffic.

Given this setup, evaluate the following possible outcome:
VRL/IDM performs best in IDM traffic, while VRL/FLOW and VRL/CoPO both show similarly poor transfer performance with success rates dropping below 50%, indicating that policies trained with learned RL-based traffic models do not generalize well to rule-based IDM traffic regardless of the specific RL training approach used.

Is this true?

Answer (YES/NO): NO